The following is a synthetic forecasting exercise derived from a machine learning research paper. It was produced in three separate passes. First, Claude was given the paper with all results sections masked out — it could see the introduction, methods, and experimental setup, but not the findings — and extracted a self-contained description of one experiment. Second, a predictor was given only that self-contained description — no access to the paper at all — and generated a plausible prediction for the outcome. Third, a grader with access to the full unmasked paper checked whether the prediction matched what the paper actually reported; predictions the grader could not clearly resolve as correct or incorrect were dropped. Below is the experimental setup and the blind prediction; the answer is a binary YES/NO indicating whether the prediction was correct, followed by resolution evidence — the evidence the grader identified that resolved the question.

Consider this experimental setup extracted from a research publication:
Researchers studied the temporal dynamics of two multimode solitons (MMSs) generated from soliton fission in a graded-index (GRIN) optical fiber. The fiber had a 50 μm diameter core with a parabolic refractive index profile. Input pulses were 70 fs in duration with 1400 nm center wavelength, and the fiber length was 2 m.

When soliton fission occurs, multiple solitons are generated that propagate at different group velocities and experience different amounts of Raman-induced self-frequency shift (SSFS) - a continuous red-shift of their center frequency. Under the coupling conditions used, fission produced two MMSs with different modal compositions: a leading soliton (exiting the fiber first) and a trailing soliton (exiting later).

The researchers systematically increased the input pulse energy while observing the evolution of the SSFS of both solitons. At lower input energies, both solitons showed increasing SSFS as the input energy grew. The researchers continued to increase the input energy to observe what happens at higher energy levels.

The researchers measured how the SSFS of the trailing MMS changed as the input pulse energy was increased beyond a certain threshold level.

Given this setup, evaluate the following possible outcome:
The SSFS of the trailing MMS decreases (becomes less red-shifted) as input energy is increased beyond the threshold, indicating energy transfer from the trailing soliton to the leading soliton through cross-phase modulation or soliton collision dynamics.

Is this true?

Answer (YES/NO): NO